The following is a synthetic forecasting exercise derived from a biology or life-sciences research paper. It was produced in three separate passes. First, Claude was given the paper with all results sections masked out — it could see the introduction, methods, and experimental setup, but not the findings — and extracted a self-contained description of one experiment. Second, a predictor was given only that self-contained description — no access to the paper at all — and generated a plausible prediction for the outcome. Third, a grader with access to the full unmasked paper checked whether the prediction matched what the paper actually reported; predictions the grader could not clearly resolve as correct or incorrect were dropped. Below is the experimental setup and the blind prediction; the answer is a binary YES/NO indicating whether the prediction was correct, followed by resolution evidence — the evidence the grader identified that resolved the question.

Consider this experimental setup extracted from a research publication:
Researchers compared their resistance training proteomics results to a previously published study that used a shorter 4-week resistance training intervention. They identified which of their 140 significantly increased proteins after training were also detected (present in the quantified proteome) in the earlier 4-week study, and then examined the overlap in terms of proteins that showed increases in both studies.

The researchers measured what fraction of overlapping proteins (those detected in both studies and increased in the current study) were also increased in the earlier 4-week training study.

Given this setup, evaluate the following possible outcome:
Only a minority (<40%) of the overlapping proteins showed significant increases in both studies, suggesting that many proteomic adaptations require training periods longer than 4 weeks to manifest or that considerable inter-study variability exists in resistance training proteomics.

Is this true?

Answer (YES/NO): YES